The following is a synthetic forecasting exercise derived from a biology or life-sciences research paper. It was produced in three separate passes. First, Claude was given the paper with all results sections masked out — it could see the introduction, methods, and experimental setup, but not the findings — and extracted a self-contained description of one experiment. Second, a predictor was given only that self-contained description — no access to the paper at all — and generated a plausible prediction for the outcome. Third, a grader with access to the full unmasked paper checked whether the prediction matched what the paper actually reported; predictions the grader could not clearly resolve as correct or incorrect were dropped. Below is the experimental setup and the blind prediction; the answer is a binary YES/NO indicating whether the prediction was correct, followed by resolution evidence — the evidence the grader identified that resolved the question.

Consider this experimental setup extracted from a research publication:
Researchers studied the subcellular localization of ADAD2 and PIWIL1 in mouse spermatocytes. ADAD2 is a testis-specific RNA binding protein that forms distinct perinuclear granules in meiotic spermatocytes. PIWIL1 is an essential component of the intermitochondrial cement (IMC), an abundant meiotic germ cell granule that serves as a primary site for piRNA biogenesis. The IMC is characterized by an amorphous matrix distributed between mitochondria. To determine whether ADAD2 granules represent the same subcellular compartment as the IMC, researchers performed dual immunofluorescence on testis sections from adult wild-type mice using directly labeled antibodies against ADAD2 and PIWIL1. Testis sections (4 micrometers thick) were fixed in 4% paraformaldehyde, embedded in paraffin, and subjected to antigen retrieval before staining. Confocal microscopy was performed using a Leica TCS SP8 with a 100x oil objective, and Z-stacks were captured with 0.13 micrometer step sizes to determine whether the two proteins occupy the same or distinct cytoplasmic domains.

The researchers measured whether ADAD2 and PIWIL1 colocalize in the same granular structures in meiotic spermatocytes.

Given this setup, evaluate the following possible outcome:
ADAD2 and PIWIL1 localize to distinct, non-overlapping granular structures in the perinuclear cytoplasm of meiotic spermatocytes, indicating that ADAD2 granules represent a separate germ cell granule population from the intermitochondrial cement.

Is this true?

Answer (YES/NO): NO